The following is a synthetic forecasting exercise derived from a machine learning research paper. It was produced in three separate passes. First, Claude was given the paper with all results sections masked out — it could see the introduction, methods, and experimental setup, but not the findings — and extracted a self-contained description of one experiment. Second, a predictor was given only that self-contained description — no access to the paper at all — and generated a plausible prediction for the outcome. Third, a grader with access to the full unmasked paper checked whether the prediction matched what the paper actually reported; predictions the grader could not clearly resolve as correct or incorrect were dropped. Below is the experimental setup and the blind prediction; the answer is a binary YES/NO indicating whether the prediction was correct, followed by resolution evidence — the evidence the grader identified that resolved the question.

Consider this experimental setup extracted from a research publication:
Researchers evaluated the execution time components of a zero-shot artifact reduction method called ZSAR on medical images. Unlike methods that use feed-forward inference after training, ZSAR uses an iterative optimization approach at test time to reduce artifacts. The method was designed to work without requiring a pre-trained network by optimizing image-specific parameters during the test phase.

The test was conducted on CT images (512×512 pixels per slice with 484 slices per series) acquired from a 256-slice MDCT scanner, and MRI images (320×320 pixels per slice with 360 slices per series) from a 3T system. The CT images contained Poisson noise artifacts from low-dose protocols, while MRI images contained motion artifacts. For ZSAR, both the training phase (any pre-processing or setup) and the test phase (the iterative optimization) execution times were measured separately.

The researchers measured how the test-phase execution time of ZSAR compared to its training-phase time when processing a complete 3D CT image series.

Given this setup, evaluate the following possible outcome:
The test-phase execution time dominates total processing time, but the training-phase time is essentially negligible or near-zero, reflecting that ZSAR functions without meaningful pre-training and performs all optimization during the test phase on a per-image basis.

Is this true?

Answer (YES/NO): NO